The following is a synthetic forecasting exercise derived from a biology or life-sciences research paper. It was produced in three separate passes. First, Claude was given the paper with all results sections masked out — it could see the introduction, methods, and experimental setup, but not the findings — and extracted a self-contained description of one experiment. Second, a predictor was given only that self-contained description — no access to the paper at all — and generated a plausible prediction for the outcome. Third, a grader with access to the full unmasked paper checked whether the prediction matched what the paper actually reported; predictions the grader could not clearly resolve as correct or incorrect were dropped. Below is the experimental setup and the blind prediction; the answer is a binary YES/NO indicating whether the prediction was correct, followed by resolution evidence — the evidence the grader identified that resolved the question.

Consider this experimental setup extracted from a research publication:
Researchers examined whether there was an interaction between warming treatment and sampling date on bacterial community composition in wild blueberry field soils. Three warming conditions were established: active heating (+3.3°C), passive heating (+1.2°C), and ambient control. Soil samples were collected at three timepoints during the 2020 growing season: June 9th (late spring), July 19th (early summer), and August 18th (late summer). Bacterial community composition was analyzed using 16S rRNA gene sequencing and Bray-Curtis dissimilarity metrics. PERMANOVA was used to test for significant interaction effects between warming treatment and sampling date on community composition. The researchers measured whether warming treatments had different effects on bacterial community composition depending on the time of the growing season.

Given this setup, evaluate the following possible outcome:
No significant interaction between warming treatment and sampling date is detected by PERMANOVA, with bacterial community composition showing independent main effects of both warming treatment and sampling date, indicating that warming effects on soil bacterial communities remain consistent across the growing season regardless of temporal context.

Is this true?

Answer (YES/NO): NO